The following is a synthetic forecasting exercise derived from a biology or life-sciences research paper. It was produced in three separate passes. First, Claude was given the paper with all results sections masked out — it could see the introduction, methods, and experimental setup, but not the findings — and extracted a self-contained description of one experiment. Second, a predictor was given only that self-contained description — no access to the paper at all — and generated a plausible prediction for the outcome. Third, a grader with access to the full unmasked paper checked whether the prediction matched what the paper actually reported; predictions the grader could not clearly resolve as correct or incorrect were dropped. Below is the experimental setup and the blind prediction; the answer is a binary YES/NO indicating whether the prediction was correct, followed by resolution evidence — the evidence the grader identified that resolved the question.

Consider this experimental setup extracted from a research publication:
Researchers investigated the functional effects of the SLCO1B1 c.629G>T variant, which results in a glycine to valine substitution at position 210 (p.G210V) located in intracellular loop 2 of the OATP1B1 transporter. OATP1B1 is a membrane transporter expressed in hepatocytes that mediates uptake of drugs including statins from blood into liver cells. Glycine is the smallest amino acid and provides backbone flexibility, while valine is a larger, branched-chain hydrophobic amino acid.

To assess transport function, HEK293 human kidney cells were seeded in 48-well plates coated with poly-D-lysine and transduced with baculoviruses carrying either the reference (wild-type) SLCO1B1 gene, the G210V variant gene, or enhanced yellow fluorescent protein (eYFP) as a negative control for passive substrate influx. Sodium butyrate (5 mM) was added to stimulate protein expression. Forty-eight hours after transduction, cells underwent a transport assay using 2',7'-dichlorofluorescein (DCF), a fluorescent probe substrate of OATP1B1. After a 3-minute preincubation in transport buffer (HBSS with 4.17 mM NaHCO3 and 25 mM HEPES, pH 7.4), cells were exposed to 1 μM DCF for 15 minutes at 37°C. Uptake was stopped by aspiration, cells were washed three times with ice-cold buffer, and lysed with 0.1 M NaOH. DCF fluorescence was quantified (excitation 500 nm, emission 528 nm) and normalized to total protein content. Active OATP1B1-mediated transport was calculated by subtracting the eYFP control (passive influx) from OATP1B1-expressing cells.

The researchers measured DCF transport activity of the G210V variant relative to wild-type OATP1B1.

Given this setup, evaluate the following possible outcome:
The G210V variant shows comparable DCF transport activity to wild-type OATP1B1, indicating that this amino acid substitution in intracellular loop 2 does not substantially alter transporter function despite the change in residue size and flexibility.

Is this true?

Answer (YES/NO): NO